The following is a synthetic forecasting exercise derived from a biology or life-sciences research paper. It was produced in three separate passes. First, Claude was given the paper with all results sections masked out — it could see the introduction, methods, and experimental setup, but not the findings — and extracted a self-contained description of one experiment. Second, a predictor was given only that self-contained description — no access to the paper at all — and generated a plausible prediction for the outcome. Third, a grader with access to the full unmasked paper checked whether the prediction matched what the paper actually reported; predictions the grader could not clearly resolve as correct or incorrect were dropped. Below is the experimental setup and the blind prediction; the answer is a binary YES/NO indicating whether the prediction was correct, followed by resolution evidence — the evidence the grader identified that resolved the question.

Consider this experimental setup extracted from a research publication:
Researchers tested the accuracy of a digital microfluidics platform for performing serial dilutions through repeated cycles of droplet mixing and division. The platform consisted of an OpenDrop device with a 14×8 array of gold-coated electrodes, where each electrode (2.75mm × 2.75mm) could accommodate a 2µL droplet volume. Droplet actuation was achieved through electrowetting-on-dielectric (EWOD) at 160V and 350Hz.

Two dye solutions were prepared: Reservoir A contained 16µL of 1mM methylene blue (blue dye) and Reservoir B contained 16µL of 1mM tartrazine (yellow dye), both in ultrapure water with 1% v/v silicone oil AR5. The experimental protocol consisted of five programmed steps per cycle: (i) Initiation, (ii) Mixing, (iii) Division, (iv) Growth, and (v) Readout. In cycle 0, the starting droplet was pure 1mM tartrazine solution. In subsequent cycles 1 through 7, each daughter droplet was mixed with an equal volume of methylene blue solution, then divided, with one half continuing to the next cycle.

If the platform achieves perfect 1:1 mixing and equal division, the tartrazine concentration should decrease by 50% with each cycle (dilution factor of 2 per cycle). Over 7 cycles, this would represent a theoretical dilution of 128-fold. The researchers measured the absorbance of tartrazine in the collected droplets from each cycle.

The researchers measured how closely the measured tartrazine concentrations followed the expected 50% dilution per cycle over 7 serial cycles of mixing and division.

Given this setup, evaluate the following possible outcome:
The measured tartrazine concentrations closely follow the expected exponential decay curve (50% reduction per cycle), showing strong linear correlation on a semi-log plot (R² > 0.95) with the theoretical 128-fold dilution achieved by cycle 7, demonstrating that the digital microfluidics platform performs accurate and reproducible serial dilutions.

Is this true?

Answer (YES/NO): NO